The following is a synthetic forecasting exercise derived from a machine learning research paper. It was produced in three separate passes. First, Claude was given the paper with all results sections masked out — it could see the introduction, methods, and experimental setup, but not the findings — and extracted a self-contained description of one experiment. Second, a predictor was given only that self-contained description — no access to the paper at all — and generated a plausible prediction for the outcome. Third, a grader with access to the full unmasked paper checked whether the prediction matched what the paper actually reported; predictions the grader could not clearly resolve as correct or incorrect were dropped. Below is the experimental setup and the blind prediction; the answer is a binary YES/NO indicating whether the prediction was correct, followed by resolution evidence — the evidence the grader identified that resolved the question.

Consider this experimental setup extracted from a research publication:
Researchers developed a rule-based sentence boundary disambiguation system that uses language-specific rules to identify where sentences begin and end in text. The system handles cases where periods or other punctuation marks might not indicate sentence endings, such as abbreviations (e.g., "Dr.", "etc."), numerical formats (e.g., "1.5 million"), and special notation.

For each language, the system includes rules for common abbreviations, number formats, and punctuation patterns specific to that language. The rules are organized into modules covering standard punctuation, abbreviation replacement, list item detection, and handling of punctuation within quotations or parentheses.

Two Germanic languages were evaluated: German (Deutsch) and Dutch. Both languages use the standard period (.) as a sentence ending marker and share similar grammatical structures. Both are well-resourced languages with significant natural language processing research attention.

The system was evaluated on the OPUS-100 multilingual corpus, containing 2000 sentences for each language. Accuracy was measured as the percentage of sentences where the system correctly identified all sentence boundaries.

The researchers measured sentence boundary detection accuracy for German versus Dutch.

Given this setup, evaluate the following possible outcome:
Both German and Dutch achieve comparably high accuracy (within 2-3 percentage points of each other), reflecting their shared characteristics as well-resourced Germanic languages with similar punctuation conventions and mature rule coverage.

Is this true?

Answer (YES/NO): NO